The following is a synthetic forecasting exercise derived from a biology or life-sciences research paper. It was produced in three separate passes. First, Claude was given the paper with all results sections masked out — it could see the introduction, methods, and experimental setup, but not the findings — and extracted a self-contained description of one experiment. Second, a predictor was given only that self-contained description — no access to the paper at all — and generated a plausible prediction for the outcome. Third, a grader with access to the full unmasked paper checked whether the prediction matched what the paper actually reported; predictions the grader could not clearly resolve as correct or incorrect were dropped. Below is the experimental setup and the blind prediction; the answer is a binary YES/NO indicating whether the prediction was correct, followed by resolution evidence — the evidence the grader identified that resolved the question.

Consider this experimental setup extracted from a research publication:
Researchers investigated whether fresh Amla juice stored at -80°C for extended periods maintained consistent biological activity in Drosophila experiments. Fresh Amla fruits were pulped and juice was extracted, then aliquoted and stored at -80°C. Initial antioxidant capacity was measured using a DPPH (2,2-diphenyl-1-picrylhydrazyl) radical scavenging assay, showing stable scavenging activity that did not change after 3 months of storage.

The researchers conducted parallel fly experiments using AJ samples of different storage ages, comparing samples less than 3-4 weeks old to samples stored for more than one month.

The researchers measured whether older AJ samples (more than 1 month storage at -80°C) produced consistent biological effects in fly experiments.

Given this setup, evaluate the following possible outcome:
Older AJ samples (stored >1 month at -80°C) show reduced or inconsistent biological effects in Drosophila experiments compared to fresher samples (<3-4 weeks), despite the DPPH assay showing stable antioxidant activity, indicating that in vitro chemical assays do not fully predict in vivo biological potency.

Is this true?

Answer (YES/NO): YES